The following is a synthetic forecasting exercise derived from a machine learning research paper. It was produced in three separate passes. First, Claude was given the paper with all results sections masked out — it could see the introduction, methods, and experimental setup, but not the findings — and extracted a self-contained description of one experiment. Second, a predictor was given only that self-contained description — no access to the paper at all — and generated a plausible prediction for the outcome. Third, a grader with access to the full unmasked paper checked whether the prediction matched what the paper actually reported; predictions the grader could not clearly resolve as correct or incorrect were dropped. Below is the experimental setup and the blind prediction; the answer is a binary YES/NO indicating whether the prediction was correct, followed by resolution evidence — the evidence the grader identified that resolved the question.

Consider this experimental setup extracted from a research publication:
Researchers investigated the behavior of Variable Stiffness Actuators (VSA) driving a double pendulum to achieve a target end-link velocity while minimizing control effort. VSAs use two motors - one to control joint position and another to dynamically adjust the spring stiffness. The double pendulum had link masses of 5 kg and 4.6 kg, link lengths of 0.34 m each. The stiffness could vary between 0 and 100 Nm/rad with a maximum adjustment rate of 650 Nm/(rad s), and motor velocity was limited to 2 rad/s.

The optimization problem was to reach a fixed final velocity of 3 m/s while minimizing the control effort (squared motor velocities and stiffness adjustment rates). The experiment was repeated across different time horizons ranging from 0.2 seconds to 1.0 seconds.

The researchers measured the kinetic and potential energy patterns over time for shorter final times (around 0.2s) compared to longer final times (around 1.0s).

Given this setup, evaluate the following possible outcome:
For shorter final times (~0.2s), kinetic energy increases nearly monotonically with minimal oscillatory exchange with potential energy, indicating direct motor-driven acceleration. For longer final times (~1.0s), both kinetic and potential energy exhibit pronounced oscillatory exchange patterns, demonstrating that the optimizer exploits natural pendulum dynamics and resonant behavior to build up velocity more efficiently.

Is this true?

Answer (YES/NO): NO